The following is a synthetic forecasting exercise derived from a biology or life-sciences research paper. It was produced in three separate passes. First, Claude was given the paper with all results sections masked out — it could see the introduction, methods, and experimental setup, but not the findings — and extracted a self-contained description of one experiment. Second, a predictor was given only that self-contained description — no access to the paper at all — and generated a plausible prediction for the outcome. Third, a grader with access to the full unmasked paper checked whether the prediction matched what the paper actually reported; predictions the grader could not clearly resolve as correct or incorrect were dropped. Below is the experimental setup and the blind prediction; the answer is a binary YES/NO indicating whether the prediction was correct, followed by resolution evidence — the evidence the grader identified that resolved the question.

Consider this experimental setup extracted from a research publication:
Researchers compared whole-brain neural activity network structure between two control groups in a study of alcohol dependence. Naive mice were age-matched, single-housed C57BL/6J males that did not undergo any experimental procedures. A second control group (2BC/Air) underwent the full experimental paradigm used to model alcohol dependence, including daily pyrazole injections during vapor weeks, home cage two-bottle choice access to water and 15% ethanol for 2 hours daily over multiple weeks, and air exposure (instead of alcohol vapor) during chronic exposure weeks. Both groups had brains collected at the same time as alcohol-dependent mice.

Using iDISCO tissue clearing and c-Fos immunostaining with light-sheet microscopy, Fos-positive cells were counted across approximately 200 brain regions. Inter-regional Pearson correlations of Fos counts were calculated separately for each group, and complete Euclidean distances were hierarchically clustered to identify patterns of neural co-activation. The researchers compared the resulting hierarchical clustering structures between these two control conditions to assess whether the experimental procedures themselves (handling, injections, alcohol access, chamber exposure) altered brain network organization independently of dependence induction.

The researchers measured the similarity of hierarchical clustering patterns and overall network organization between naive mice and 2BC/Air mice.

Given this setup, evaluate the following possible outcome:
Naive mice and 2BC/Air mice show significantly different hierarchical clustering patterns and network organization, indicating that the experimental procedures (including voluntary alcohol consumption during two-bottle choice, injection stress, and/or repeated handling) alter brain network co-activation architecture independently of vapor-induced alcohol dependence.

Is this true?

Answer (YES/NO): NO